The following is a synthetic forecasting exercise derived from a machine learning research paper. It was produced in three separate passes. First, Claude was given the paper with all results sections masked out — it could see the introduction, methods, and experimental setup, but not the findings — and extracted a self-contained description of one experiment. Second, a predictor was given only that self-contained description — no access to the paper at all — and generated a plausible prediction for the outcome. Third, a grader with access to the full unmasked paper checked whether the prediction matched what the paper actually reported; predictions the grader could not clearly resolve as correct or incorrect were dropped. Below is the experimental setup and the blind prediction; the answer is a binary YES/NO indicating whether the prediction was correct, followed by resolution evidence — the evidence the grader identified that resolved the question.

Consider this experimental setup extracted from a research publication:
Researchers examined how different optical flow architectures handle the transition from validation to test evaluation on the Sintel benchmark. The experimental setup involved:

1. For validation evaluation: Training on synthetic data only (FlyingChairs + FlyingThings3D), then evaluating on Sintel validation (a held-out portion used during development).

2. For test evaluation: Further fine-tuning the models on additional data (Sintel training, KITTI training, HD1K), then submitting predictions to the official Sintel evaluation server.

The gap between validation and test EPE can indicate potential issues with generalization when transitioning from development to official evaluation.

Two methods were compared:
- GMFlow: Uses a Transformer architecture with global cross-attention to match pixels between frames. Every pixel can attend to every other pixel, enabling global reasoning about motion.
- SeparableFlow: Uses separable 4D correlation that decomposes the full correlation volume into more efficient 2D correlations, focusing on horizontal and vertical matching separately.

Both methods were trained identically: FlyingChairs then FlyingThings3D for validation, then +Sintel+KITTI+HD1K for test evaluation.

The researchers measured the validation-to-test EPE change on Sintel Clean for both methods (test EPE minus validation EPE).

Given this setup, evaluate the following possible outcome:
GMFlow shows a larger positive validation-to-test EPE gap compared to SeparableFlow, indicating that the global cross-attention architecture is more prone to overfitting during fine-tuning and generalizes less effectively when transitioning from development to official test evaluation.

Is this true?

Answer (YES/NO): YES